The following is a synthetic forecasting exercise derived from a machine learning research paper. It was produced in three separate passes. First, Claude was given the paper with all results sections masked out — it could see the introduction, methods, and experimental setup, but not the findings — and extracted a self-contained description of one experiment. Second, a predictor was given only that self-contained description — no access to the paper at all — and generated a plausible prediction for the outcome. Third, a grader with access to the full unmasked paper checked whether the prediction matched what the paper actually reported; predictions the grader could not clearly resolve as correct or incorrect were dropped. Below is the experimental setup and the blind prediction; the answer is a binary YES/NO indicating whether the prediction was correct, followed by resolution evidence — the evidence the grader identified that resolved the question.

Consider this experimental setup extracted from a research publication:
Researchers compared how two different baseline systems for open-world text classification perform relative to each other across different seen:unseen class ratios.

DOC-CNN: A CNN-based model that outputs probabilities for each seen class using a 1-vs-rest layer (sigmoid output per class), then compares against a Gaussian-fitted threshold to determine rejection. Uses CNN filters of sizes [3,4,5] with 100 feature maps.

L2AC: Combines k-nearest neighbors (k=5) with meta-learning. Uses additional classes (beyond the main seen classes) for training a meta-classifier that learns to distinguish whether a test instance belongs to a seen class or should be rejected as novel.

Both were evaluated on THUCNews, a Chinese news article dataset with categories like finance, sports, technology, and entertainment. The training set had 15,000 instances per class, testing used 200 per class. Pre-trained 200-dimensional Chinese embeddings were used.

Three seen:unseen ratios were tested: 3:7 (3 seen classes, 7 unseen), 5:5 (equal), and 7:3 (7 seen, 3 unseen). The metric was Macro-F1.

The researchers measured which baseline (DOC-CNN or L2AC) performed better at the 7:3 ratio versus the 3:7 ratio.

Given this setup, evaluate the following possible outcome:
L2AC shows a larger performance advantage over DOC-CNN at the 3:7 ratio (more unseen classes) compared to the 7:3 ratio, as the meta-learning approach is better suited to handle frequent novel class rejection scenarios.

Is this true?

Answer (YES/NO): NO